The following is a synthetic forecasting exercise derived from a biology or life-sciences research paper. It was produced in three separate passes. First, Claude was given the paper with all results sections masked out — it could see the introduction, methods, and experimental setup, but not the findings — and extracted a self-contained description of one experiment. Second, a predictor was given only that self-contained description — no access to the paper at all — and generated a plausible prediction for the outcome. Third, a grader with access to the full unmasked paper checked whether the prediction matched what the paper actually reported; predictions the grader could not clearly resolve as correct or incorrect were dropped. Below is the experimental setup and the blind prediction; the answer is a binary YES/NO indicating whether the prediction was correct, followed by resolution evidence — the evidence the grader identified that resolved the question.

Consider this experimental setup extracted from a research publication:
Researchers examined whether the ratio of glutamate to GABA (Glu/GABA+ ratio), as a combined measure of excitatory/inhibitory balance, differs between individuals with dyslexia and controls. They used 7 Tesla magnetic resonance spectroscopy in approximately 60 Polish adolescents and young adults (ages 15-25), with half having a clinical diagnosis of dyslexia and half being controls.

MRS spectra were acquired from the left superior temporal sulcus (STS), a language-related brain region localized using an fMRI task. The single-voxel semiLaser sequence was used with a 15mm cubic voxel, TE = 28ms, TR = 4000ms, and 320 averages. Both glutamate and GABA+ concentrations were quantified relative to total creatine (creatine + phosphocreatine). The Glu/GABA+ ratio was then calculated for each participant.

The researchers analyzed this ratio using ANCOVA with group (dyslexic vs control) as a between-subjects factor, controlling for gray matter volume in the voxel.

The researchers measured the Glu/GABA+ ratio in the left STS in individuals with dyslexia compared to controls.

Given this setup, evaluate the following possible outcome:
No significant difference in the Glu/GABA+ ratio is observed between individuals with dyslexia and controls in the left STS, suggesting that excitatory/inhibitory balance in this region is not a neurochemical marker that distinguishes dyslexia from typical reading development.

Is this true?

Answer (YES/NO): YES